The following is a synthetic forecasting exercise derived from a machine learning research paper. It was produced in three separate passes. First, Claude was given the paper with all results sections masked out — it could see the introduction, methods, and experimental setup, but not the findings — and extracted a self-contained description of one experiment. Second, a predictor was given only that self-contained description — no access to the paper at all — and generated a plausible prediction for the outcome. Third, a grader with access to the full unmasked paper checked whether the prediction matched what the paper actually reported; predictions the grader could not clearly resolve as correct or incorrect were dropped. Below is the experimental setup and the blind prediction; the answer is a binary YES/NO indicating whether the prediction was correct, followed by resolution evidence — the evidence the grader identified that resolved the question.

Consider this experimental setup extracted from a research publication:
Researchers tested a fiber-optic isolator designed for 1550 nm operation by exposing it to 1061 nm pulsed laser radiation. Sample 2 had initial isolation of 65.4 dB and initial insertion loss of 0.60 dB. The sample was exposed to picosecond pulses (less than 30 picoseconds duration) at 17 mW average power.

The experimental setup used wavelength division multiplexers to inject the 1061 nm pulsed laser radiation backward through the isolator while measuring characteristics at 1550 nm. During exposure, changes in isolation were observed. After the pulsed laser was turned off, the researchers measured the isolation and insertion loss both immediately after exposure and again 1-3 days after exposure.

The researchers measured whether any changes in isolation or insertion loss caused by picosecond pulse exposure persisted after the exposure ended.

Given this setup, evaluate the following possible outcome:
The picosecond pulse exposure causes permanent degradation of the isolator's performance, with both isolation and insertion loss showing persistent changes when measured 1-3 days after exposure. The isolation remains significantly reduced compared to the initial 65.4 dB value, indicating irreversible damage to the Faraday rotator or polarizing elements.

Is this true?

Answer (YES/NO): NO